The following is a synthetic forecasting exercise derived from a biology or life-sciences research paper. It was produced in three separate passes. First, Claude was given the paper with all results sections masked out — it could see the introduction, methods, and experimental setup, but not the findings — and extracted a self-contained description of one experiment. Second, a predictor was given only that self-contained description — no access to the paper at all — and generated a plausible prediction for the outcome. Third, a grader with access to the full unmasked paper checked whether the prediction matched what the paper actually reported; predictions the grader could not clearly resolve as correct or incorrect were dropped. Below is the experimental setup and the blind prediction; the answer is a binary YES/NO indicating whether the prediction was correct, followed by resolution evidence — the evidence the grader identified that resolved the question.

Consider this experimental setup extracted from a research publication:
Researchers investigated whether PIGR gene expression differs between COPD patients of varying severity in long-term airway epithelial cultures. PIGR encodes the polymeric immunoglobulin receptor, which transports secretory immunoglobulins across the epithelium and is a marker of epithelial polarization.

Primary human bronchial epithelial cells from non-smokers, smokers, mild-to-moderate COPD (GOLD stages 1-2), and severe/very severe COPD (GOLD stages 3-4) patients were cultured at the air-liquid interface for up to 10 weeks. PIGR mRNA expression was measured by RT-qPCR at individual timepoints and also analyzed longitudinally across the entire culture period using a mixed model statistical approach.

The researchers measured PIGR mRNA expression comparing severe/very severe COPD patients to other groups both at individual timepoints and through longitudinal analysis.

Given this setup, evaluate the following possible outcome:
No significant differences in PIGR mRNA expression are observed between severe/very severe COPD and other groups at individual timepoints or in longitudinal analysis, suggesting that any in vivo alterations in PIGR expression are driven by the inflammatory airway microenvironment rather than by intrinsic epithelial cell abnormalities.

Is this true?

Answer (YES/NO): NO